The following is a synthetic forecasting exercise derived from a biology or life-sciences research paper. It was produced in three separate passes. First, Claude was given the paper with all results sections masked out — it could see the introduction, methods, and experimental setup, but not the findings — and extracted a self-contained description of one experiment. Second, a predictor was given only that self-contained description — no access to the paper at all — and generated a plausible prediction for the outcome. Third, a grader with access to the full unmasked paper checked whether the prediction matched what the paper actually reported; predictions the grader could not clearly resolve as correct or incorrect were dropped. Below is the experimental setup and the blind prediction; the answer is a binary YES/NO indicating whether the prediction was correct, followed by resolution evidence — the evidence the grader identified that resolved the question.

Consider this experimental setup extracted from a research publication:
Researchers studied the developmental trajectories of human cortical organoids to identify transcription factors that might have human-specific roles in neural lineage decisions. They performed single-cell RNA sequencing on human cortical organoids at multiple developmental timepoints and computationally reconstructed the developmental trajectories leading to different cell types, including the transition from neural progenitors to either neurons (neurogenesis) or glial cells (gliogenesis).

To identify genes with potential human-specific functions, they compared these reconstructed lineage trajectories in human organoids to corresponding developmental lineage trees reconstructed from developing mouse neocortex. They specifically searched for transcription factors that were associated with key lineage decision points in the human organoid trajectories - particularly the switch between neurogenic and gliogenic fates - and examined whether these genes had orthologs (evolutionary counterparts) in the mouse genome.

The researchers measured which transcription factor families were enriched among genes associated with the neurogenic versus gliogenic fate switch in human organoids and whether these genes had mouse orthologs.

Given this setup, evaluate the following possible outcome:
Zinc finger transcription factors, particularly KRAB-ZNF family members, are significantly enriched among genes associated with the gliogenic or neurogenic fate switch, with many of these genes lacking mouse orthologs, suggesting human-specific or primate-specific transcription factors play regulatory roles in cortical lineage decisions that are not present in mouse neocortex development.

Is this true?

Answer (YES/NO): NO